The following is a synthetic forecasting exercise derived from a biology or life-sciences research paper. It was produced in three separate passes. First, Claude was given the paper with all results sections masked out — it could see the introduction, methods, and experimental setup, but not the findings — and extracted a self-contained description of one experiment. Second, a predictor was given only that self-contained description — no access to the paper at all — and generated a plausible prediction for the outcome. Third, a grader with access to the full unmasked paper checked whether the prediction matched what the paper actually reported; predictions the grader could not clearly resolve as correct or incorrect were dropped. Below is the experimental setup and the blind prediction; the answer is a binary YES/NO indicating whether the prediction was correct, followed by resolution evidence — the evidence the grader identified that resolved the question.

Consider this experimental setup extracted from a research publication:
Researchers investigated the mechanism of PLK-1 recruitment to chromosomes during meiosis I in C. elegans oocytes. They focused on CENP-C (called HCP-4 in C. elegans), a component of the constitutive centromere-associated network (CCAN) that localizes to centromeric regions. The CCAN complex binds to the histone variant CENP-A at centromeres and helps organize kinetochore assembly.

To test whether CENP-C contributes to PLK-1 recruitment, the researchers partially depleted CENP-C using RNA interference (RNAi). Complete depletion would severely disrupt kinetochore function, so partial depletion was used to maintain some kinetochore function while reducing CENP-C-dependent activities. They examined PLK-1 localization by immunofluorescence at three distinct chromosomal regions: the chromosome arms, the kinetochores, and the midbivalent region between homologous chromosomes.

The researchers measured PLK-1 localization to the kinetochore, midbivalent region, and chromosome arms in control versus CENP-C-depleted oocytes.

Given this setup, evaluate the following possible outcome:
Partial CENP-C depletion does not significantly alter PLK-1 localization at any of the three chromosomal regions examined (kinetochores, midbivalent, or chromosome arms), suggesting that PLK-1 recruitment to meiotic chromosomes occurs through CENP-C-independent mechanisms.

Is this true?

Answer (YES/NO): NO